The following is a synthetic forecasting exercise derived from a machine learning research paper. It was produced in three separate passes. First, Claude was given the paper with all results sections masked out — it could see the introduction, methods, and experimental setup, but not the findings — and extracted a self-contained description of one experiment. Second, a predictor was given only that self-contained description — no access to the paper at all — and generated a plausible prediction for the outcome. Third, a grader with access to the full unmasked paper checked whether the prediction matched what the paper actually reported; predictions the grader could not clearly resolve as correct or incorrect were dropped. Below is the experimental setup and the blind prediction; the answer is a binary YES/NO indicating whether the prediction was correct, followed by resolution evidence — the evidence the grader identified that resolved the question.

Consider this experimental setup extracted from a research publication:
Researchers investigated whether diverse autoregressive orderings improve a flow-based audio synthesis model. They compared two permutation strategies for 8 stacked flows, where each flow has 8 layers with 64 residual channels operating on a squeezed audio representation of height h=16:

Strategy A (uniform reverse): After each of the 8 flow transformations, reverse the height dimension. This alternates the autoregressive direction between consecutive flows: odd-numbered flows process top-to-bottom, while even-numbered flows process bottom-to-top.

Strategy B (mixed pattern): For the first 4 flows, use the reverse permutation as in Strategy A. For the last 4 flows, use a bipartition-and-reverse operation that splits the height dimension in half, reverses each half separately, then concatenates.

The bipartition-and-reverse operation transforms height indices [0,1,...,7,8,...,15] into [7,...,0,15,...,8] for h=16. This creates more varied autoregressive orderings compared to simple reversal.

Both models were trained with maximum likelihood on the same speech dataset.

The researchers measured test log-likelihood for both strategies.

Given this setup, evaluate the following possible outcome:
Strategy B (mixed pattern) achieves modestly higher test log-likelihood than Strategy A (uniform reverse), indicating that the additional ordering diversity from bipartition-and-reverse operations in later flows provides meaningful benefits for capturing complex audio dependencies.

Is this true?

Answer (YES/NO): YES